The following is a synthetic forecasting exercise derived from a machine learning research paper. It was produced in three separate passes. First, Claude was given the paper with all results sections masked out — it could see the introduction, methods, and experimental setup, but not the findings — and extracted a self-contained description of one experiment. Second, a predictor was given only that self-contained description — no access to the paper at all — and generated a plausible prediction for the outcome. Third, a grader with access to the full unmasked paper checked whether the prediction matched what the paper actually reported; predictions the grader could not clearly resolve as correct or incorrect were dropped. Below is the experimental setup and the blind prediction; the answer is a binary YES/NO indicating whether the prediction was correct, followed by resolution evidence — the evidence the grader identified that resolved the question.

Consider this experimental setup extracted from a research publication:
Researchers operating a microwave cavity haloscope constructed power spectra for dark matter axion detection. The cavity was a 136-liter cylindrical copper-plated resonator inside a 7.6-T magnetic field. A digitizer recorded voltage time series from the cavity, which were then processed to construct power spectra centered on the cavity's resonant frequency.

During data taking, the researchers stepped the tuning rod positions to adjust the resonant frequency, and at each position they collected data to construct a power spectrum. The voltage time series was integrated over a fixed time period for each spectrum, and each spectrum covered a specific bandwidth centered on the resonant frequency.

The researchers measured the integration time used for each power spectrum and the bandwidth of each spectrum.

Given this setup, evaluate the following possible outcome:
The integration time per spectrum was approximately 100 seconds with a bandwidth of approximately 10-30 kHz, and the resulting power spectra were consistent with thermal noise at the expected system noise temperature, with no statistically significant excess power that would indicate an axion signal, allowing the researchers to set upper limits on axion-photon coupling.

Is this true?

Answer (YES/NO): NO